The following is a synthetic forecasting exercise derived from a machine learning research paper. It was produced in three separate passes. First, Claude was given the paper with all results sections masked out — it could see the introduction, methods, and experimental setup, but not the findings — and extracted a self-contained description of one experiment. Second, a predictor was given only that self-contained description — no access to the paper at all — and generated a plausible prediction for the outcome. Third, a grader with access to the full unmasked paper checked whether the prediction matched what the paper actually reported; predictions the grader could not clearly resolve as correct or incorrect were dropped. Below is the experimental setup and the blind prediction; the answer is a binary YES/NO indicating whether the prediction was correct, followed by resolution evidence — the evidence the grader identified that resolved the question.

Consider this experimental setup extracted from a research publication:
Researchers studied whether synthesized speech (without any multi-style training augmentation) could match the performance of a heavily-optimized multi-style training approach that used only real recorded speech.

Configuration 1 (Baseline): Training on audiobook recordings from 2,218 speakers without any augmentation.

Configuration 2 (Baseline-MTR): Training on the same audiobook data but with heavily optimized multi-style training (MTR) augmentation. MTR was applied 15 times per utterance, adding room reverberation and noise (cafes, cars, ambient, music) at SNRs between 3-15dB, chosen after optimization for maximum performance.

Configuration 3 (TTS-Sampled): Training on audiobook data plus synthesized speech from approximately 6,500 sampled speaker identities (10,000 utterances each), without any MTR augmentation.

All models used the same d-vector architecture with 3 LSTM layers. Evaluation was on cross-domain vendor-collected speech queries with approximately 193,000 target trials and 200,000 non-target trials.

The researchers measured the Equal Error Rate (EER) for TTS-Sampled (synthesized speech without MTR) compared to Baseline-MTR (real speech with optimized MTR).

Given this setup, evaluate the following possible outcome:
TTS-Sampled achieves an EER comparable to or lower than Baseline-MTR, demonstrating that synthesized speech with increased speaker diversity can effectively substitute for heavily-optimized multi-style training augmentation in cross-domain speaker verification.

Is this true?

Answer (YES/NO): NO